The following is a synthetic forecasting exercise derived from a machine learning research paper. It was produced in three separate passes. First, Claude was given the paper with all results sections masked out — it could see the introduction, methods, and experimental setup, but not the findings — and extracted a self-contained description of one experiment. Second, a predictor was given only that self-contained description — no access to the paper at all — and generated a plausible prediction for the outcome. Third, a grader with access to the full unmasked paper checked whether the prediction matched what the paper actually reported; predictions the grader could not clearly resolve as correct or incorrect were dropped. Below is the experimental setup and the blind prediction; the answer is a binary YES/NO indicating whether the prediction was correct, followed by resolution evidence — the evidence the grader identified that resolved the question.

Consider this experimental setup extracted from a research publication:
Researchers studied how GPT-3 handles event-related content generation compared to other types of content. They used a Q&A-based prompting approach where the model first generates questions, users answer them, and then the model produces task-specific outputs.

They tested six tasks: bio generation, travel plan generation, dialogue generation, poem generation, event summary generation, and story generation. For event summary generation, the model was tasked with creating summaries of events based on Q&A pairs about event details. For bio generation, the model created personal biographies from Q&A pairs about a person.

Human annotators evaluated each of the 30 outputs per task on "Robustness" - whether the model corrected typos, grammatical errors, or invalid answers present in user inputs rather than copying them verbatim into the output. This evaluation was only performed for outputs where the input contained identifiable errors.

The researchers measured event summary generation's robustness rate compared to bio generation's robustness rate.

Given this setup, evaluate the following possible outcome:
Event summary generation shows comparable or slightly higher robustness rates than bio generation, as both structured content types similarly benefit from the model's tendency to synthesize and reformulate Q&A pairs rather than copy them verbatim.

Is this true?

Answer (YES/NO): NO